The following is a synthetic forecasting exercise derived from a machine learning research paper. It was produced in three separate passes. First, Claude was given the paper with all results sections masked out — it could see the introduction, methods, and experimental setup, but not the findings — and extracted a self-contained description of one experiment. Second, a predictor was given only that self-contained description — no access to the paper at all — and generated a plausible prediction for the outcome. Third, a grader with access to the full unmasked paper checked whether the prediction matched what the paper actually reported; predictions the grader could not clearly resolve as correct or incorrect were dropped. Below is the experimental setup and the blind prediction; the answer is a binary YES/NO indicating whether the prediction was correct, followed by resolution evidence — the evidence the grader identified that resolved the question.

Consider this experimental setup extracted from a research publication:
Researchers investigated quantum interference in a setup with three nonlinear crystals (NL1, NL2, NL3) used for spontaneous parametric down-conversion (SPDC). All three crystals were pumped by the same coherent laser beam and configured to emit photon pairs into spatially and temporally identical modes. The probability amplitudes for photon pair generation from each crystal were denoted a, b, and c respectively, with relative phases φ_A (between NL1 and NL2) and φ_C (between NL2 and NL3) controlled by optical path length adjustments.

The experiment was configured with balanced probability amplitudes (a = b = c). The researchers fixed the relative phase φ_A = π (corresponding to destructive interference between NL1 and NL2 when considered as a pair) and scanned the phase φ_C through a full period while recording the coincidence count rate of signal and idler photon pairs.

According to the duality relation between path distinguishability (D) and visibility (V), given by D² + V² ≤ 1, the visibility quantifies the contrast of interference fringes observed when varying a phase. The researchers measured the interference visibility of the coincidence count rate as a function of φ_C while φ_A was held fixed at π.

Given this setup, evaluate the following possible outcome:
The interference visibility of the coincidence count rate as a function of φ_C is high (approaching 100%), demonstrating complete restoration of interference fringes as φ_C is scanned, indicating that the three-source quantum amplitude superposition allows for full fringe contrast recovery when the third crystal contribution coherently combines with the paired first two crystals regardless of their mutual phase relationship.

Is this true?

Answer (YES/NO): NO